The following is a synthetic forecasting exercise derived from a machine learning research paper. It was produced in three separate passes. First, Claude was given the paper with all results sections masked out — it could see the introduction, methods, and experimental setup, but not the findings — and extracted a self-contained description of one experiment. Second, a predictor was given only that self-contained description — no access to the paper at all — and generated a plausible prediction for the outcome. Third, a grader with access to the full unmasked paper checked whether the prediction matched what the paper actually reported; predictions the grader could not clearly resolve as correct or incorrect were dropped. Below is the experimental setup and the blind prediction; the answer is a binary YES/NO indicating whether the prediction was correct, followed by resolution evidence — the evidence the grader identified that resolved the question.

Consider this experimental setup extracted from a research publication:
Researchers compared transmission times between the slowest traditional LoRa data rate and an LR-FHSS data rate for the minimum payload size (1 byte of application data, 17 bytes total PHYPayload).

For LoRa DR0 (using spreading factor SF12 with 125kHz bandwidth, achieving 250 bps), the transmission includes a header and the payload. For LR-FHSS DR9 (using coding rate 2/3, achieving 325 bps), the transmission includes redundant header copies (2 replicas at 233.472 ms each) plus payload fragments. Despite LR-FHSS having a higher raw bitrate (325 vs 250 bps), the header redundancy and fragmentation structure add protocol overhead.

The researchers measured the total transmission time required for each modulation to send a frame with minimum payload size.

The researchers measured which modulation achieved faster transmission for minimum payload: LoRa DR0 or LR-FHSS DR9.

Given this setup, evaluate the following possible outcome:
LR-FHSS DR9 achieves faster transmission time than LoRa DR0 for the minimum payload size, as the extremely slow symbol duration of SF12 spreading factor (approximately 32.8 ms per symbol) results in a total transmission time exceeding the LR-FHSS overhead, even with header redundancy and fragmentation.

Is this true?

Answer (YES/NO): YES